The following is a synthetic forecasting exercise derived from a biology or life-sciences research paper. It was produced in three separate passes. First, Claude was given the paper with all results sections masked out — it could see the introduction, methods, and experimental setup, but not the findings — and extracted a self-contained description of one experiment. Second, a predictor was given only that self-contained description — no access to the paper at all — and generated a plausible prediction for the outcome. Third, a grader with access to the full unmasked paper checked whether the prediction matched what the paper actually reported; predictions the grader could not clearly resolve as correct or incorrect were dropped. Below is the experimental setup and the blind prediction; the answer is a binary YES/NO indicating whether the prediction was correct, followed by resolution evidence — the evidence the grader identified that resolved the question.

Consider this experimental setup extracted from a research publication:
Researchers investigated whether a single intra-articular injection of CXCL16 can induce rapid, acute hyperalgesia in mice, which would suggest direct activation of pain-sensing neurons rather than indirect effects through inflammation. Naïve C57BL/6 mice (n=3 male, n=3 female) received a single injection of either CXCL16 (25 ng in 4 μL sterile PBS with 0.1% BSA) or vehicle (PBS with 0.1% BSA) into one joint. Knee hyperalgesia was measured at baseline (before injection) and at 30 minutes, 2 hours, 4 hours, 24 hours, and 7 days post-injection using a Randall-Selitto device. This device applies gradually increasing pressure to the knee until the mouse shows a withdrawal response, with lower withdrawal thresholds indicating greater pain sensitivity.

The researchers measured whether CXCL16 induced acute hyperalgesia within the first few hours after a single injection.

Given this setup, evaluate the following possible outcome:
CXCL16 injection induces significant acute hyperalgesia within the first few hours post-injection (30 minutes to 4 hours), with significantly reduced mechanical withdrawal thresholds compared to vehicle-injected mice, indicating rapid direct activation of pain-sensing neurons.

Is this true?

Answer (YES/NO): YES